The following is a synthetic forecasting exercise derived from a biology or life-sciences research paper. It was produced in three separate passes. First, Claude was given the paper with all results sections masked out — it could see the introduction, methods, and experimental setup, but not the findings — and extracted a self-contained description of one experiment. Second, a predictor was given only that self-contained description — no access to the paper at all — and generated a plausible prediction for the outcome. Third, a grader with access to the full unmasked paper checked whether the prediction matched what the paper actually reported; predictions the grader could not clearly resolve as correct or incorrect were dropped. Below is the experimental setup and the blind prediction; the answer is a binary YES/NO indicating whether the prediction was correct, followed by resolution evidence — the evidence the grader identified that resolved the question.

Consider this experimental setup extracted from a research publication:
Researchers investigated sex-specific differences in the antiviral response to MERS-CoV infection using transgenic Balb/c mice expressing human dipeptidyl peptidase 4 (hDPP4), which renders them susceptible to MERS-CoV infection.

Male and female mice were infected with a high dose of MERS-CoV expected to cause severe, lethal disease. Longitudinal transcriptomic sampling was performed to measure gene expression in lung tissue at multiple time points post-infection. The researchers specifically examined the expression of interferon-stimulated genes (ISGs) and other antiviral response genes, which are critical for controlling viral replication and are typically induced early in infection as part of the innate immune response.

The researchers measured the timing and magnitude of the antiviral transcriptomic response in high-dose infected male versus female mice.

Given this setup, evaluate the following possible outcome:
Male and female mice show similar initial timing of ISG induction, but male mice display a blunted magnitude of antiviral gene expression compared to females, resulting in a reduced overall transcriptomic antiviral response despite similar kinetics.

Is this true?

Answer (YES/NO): NO